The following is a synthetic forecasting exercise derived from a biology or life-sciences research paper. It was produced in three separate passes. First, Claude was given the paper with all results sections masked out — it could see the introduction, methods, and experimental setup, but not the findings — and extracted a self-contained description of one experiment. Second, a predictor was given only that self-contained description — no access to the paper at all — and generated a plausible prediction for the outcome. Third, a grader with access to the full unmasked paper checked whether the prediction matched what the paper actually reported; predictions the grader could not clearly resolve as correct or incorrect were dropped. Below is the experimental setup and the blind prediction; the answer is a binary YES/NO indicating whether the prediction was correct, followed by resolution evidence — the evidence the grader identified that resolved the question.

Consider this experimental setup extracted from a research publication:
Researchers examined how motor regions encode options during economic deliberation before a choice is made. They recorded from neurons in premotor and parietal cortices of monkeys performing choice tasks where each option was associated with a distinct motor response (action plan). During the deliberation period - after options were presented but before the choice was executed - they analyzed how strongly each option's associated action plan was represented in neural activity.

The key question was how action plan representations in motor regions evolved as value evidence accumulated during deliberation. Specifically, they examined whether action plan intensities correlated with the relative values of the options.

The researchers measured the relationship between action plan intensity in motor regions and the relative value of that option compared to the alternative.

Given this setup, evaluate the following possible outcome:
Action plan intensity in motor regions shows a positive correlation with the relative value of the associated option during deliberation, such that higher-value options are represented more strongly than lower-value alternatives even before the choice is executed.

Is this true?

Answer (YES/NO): YES